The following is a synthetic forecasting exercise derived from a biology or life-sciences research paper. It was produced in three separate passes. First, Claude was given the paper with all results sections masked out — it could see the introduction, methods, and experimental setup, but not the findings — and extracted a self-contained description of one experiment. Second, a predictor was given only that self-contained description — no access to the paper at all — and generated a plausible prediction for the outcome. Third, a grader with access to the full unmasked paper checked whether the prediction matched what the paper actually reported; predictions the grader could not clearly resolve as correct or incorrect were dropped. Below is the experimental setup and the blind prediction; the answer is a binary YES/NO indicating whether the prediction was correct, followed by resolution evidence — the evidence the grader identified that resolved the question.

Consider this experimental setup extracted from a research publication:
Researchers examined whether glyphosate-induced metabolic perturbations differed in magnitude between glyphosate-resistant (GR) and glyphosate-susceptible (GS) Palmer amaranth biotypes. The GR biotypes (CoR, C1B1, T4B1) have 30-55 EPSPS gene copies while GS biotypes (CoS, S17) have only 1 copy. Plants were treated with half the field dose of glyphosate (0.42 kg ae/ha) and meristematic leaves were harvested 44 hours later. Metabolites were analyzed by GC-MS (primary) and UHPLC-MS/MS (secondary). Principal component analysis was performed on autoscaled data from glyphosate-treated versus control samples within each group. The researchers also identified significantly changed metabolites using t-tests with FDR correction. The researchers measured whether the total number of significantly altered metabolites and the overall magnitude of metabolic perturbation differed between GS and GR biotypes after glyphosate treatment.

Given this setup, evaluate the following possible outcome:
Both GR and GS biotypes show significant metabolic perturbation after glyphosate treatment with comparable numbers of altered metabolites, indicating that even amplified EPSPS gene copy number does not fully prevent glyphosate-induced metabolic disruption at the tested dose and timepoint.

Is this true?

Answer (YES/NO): NO